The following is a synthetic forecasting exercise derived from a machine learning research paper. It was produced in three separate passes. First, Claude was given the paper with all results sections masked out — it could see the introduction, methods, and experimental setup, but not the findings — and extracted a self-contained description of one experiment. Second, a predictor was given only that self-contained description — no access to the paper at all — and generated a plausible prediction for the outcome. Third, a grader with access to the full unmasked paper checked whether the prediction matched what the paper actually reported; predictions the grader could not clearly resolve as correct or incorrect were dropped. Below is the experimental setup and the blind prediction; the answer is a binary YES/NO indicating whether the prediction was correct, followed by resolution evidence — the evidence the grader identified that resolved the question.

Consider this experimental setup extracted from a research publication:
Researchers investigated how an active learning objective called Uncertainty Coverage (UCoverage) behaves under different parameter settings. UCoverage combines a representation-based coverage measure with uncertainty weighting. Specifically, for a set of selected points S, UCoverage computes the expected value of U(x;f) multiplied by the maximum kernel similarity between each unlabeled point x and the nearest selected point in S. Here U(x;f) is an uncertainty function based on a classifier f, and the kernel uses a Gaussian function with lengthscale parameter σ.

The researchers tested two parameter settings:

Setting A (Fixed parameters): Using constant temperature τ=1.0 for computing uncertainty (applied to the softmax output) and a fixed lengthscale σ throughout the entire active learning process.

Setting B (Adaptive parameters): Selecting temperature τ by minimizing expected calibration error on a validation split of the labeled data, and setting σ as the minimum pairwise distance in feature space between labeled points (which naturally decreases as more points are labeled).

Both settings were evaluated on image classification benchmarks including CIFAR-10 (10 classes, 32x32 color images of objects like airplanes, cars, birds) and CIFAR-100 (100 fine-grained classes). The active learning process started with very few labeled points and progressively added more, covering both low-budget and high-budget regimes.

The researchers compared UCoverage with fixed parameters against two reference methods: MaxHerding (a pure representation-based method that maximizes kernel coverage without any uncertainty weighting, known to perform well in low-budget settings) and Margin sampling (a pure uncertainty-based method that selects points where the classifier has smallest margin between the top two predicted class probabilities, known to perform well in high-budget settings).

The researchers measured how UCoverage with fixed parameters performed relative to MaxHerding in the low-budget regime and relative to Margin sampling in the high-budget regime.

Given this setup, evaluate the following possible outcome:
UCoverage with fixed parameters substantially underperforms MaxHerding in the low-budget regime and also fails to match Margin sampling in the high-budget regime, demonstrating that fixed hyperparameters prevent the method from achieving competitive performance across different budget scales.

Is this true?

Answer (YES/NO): NO